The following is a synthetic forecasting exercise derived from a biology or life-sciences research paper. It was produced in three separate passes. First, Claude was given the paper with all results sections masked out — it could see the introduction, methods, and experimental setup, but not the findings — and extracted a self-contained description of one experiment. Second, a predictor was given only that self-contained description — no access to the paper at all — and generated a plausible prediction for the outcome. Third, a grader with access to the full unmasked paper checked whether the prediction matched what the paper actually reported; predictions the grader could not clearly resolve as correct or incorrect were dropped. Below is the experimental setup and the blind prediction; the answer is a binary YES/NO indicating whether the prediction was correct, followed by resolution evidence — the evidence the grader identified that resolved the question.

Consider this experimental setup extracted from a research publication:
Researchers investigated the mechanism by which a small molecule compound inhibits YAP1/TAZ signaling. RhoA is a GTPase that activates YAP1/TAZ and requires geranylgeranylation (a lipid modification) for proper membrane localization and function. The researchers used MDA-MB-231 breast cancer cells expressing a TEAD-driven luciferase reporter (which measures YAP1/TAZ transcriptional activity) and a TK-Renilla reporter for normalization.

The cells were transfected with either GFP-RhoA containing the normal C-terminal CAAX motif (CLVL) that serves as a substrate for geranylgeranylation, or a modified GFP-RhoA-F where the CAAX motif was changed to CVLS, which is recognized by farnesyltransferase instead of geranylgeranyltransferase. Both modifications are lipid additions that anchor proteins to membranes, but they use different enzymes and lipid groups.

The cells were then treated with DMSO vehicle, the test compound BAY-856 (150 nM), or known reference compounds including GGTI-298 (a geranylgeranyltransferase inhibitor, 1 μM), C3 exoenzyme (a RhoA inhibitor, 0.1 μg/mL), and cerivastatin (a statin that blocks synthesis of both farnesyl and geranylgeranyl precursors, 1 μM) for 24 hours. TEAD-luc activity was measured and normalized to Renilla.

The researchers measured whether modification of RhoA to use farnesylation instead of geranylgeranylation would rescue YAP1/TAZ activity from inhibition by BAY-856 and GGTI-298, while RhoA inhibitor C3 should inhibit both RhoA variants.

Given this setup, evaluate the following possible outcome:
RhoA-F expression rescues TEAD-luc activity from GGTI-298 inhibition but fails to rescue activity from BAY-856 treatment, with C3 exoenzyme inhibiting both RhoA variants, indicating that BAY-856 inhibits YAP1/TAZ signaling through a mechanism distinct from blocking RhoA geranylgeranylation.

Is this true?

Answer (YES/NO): NO